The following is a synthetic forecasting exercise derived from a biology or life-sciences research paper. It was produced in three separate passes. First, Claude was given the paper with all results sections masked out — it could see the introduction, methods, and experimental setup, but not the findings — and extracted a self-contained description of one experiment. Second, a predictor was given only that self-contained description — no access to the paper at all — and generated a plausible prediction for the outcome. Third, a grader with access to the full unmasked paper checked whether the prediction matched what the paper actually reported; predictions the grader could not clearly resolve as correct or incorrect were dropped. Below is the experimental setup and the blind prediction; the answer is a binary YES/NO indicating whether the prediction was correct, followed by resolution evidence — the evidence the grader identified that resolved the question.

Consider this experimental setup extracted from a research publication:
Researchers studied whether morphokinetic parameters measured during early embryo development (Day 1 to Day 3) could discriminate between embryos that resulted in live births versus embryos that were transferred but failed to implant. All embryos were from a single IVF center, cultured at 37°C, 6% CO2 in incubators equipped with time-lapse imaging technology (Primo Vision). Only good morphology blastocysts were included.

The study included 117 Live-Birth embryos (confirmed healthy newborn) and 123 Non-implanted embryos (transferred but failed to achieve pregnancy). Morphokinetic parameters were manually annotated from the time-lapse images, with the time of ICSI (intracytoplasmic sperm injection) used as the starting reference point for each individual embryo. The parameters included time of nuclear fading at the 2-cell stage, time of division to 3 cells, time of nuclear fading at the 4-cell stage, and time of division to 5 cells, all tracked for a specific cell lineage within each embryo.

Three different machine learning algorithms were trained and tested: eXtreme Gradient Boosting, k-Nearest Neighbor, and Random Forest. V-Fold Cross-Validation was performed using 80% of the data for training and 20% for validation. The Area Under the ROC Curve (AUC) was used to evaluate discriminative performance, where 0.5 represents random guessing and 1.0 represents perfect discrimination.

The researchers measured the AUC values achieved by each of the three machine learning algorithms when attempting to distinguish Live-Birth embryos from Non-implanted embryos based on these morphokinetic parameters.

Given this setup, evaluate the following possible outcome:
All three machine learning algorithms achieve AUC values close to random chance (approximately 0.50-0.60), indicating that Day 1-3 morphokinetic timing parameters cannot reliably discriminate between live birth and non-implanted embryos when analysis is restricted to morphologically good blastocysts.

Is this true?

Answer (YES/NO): YES